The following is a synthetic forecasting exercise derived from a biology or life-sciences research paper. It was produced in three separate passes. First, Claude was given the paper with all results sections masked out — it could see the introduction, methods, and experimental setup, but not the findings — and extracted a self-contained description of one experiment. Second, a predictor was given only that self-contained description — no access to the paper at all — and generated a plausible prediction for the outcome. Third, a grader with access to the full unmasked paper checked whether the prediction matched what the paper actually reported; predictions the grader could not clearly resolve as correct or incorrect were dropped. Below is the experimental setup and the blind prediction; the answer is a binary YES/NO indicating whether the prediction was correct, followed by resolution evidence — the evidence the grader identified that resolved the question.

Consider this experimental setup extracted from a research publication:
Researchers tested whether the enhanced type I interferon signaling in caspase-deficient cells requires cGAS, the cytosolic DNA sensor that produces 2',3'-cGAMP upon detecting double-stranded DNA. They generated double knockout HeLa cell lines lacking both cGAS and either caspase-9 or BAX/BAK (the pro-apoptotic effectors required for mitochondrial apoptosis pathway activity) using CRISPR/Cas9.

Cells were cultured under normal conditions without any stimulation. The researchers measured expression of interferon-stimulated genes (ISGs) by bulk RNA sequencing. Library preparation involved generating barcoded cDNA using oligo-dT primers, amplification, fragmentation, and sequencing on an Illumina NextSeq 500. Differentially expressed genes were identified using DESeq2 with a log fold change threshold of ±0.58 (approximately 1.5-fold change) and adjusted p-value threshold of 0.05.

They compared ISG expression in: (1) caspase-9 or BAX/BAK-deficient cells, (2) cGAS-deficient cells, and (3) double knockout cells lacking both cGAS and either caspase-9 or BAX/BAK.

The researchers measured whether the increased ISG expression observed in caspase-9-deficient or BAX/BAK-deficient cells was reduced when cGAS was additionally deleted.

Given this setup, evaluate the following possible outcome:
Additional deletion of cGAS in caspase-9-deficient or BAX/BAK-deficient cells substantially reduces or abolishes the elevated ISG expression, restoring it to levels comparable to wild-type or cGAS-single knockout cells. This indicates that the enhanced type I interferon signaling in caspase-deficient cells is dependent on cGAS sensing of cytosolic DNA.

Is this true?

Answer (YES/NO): YES